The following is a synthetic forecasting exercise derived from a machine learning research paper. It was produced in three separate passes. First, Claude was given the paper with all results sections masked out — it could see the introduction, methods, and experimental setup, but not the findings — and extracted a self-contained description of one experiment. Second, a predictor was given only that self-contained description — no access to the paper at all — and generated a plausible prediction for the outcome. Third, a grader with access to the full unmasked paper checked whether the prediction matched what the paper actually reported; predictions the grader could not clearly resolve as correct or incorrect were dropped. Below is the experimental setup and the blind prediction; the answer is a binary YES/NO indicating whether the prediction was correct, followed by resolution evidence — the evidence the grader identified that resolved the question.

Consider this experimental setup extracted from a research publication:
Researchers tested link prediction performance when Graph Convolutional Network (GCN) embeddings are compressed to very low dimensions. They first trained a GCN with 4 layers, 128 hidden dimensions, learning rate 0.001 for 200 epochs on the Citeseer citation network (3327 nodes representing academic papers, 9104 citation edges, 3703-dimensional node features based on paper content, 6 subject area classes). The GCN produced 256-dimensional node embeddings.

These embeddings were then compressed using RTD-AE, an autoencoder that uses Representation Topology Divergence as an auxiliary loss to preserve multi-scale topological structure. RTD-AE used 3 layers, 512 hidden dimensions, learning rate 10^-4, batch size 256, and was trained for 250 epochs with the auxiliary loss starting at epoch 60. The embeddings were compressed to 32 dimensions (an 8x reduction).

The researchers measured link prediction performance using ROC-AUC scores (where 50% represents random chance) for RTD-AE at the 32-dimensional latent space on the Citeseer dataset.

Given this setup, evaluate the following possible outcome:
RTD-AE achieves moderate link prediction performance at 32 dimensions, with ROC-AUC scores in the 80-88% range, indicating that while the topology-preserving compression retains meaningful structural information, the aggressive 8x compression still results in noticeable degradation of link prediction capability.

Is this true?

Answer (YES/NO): NO